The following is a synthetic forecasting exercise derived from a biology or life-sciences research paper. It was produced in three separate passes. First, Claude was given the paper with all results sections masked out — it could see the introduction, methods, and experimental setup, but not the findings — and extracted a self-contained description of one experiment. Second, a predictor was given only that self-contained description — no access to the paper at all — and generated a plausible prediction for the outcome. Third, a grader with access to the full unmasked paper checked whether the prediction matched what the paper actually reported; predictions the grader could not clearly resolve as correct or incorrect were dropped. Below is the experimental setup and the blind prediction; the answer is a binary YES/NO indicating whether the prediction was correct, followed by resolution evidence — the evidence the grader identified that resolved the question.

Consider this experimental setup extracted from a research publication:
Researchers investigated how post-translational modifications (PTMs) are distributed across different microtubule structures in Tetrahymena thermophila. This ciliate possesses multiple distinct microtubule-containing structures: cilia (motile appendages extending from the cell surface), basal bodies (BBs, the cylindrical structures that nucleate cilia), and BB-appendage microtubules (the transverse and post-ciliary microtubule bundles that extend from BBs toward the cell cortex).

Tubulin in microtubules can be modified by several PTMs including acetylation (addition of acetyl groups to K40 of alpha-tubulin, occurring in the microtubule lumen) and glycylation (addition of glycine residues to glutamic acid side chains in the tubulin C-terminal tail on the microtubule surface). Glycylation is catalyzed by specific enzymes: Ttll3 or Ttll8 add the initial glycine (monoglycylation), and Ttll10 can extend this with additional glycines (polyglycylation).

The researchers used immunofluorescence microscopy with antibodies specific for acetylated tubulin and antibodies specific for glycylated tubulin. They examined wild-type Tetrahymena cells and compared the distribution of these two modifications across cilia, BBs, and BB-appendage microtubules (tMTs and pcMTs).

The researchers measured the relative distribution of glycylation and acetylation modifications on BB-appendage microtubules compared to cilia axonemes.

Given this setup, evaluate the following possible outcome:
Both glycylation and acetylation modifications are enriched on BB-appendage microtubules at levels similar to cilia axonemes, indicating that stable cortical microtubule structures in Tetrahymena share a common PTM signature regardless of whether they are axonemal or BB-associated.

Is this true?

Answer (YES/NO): NO